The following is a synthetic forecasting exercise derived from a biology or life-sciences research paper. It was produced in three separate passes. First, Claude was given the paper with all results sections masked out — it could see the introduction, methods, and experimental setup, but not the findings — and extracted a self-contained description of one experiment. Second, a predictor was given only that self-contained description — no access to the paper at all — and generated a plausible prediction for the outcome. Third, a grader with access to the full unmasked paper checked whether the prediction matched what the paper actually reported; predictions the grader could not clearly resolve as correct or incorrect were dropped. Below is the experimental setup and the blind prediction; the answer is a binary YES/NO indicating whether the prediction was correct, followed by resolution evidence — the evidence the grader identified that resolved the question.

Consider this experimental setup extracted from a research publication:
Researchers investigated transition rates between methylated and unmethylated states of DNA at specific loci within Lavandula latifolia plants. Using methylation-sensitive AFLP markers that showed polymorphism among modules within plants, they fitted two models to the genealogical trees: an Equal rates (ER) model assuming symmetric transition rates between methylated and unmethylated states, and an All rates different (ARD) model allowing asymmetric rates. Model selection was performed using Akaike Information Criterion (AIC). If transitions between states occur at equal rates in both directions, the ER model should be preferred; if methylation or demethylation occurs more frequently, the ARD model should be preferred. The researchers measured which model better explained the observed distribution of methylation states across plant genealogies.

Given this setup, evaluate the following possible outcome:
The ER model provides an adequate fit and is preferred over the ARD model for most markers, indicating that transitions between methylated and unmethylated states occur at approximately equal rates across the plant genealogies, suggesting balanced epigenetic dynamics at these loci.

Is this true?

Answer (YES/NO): YES